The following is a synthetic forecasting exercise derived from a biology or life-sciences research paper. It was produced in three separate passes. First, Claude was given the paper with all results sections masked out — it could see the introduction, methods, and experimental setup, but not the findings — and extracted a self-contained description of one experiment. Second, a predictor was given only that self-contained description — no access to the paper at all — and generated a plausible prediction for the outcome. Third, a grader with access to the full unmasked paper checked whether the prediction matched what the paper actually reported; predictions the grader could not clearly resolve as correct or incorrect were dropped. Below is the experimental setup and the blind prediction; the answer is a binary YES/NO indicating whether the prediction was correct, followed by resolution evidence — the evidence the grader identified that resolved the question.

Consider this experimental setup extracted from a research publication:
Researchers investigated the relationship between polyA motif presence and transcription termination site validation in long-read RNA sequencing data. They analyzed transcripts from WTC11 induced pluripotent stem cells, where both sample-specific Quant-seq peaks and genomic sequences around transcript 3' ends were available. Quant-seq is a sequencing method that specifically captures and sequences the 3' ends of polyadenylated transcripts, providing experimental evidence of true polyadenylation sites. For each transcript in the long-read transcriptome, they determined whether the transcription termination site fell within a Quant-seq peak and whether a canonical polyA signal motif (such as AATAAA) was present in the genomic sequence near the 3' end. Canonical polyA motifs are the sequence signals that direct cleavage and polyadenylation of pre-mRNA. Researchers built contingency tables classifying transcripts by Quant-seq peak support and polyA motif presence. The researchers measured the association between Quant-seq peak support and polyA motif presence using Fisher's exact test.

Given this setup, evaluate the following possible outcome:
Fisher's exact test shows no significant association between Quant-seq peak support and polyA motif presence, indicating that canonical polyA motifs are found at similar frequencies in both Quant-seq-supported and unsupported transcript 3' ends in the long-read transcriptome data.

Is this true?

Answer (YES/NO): NO